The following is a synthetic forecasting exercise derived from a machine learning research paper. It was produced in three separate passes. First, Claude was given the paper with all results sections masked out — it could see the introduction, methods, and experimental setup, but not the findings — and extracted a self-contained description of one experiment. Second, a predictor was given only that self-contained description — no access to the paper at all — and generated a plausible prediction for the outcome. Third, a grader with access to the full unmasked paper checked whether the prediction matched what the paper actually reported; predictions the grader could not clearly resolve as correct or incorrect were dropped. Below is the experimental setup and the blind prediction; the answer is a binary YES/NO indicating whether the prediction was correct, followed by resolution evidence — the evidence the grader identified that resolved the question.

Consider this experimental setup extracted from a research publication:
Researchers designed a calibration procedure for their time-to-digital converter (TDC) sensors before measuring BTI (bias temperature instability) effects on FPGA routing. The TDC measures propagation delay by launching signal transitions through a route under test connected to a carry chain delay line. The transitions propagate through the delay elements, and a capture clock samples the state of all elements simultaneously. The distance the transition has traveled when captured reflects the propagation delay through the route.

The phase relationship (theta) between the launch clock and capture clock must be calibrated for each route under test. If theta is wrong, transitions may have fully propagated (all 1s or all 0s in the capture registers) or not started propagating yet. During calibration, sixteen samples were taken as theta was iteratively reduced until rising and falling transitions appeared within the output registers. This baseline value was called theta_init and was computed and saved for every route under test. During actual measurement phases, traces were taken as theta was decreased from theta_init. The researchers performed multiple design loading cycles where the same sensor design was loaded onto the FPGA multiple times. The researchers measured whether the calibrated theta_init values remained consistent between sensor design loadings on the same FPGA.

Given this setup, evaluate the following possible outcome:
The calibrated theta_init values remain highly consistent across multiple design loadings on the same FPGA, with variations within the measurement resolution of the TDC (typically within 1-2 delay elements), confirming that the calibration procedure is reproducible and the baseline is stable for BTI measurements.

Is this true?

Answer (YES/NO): YES